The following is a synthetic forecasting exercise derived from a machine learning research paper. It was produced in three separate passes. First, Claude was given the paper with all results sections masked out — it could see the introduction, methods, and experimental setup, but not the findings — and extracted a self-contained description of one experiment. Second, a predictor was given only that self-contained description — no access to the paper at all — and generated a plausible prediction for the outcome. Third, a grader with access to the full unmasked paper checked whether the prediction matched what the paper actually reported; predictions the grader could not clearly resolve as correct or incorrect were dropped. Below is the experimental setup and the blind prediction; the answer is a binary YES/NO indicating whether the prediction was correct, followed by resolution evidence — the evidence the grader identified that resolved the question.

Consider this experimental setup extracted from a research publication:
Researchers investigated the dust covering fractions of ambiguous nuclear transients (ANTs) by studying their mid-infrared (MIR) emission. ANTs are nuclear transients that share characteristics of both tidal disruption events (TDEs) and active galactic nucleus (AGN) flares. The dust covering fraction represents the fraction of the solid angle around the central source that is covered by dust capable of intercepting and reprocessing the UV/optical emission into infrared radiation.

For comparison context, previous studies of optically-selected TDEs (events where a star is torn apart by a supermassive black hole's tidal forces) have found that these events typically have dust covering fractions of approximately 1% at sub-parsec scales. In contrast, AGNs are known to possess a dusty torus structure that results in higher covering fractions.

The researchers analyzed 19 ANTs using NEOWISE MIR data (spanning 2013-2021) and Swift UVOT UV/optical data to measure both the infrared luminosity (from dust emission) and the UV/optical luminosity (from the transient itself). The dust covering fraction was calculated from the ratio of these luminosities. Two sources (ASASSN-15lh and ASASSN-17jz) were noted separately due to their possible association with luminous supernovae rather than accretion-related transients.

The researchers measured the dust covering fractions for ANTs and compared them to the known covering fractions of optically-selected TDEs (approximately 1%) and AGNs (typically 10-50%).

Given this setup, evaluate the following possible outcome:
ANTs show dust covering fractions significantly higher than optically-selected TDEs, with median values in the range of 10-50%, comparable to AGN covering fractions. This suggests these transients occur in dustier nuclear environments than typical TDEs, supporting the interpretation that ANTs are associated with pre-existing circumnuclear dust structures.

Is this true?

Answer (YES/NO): YES